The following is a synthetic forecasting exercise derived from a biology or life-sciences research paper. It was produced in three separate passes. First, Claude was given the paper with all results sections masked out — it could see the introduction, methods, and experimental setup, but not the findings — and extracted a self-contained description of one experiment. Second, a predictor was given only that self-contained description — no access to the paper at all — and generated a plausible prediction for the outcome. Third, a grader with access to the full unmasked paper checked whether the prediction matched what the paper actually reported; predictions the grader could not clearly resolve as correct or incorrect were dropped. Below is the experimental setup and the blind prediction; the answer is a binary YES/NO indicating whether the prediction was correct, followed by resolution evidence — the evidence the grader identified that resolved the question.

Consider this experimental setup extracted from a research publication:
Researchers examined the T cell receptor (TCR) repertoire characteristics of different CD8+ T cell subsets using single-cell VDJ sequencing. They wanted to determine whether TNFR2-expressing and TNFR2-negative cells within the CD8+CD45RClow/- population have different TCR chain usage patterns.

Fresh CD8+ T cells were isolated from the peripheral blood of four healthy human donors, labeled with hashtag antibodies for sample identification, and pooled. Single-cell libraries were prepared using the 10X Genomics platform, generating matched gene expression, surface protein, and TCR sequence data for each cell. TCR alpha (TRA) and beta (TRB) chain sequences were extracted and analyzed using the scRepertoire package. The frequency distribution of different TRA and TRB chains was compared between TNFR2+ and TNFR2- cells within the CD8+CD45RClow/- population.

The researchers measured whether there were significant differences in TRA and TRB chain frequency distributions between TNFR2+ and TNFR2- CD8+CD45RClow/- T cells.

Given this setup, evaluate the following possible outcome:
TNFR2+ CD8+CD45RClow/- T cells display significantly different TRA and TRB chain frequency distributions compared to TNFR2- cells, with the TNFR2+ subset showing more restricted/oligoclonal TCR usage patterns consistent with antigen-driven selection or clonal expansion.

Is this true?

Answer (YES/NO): NO